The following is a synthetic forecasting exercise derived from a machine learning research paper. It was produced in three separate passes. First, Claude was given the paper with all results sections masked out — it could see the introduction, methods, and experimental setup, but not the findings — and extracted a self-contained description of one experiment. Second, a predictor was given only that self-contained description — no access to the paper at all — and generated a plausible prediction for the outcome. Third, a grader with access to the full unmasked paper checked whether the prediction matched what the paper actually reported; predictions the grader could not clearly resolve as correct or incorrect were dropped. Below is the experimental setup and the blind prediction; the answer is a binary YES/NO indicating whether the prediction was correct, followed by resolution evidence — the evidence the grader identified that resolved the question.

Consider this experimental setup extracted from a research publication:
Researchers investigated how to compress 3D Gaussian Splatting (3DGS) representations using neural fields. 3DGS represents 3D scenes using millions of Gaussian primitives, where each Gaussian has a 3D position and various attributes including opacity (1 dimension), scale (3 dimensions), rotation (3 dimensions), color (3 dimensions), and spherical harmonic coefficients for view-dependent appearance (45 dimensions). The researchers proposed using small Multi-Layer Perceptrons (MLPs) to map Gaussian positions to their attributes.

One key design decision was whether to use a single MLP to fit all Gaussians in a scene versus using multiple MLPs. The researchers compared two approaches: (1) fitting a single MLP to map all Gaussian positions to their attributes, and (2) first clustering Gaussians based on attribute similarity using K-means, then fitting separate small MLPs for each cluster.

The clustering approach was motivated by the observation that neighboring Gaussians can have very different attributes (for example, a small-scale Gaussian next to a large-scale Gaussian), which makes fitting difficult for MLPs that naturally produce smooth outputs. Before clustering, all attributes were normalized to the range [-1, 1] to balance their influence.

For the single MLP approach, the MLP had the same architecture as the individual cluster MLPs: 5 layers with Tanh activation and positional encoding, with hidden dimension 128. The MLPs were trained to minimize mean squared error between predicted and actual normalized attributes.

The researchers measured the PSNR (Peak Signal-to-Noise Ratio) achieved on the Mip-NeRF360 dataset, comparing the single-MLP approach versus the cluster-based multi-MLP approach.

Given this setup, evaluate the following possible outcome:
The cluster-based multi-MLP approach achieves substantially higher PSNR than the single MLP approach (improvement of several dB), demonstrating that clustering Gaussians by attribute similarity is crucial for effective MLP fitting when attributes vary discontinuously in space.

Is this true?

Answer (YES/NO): YES